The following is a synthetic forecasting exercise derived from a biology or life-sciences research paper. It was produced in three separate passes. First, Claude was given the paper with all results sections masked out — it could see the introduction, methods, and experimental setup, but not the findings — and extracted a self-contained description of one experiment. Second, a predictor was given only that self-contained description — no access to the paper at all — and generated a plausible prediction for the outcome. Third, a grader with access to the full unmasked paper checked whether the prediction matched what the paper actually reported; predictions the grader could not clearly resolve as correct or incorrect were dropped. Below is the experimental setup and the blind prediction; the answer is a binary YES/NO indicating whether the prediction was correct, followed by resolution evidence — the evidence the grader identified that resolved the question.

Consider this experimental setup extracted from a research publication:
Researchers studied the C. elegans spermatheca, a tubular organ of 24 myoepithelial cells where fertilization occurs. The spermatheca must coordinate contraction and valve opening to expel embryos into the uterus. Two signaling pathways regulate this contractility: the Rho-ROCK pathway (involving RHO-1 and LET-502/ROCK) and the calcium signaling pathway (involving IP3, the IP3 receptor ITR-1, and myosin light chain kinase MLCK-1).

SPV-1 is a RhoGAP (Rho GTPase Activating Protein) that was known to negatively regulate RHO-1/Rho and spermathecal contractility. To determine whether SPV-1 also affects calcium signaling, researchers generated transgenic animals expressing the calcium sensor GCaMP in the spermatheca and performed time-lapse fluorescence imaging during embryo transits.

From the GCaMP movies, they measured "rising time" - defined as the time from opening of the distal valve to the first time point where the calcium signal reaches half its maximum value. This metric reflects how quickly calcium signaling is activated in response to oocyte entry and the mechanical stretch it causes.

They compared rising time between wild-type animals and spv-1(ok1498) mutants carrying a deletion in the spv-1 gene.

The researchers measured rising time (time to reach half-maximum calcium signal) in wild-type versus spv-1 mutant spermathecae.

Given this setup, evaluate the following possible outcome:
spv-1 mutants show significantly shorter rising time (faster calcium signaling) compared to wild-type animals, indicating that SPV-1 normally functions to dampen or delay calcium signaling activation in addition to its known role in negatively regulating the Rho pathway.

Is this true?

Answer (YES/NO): YES